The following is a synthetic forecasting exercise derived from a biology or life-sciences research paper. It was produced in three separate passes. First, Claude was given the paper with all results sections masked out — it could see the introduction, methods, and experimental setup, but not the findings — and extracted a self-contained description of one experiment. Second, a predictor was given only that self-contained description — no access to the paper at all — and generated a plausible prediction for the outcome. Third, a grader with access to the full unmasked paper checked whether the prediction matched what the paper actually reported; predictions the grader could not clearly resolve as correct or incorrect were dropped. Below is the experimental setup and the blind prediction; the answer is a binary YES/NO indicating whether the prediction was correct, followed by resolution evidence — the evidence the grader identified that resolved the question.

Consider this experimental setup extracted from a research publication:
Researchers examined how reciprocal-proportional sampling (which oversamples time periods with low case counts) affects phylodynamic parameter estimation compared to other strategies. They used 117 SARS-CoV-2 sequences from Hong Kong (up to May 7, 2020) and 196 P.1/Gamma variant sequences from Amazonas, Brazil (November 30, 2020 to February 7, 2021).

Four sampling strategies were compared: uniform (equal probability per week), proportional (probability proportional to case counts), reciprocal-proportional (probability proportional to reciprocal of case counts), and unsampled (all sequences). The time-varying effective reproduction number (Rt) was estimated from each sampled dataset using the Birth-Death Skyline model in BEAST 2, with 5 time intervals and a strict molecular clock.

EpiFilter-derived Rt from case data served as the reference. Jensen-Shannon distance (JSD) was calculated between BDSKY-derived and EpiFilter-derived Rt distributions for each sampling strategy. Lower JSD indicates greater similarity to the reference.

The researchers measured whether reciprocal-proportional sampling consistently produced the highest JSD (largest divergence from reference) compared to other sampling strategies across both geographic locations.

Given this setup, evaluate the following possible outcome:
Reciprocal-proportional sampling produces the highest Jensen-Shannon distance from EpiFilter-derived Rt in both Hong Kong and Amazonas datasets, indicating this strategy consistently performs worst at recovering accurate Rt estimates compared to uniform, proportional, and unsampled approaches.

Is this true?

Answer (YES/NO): NO